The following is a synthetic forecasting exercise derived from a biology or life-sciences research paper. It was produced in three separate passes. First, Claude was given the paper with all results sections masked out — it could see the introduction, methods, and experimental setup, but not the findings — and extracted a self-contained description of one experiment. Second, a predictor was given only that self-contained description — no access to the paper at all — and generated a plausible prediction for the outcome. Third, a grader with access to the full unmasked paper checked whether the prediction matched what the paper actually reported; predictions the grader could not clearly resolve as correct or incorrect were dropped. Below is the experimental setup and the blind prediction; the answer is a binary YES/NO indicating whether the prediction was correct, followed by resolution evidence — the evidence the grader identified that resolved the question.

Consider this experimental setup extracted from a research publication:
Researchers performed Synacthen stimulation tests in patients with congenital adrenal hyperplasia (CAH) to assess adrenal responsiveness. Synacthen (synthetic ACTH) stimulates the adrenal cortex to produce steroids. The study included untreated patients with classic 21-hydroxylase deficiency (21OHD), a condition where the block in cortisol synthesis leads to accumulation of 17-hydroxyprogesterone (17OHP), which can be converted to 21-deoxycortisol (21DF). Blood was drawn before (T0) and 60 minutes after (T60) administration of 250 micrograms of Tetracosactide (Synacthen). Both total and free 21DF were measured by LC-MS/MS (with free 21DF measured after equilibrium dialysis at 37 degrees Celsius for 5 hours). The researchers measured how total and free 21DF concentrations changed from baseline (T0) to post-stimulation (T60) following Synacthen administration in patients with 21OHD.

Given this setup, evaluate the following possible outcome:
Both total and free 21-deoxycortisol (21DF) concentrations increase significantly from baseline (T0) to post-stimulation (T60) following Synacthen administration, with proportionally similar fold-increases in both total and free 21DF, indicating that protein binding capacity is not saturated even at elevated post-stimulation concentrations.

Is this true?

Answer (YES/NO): NO